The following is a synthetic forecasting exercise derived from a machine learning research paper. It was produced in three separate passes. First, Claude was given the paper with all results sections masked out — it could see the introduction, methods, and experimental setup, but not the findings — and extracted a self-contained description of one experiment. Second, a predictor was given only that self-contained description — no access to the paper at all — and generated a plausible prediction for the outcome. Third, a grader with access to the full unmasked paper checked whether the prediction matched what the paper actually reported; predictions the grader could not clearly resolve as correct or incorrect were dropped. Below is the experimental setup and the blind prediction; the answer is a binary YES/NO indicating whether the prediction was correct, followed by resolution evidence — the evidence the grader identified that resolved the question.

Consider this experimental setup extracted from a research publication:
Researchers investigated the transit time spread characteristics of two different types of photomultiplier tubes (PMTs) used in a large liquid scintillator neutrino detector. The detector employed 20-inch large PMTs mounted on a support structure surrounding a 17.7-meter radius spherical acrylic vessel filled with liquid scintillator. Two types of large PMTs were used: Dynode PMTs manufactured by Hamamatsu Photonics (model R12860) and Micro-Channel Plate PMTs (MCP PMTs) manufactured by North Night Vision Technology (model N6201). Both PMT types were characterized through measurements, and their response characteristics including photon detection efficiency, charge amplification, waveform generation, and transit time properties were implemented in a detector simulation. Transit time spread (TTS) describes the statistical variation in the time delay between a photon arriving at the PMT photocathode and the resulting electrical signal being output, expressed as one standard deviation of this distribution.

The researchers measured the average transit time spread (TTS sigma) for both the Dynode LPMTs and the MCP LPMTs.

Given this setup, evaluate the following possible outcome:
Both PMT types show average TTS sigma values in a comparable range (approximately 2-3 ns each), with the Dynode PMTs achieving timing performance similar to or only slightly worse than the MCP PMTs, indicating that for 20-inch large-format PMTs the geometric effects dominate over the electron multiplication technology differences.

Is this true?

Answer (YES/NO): NO